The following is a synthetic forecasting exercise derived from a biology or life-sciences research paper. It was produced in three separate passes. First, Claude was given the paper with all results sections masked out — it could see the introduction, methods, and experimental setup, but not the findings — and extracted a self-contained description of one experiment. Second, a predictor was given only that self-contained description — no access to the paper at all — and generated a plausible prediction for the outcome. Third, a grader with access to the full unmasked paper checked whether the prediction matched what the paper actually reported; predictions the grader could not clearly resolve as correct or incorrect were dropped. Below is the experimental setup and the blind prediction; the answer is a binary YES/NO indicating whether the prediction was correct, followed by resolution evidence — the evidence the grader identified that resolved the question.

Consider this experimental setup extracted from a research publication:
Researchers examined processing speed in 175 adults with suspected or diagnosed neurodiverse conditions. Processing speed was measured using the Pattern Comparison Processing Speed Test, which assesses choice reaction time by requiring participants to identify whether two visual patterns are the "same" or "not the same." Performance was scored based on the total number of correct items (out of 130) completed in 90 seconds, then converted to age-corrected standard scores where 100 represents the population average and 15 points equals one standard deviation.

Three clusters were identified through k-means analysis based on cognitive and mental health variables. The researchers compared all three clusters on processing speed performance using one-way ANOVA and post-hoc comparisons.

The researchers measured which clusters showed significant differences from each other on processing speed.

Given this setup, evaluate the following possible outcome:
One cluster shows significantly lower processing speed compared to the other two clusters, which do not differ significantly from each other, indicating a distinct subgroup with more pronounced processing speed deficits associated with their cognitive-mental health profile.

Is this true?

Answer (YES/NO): YES